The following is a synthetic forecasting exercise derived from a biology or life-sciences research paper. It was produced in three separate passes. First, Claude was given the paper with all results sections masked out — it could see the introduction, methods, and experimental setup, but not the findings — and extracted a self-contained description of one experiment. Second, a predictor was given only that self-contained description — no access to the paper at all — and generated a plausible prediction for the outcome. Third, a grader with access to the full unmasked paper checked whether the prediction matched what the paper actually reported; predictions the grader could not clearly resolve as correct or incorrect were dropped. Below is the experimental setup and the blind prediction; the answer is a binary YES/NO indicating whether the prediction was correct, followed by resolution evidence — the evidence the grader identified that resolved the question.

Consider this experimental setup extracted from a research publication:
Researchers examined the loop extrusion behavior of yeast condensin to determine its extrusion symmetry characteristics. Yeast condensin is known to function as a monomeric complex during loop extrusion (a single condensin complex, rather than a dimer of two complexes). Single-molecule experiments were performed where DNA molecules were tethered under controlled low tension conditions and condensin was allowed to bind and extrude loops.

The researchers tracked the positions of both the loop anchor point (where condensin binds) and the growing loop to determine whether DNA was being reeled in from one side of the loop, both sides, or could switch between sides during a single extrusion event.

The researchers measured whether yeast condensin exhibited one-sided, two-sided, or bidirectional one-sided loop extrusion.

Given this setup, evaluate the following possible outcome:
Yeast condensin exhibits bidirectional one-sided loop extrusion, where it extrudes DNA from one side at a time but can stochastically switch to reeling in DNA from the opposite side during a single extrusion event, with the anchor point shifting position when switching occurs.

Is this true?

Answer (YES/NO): NO